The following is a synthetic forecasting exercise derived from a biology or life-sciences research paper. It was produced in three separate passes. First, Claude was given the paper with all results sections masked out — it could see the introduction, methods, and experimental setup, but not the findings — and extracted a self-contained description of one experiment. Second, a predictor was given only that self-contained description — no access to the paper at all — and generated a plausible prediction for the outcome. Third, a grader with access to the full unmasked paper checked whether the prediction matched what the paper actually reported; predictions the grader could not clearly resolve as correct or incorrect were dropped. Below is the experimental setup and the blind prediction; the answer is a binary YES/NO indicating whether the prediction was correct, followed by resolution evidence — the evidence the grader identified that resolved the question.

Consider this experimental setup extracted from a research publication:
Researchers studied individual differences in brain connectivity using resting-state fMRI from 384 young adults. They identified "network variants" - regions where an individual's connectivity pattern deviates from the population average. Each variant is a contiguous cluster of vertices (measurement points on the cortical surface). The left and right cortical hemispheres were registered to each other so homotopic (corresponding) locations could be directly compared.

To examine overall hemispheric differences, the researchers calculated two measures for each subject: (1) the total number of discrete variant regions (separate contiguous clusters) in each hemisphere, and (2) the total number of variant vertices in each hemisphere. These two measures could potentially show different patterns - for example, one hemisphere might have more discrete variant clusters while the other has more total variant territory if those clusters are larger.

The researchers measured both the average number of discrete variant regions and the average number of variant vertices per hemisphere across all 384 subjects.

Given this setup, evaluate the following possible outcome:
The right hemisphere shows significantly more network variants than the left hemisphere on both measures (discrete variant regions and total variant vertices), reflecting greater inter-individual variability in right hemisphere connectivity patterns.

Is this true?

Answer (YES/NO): NO